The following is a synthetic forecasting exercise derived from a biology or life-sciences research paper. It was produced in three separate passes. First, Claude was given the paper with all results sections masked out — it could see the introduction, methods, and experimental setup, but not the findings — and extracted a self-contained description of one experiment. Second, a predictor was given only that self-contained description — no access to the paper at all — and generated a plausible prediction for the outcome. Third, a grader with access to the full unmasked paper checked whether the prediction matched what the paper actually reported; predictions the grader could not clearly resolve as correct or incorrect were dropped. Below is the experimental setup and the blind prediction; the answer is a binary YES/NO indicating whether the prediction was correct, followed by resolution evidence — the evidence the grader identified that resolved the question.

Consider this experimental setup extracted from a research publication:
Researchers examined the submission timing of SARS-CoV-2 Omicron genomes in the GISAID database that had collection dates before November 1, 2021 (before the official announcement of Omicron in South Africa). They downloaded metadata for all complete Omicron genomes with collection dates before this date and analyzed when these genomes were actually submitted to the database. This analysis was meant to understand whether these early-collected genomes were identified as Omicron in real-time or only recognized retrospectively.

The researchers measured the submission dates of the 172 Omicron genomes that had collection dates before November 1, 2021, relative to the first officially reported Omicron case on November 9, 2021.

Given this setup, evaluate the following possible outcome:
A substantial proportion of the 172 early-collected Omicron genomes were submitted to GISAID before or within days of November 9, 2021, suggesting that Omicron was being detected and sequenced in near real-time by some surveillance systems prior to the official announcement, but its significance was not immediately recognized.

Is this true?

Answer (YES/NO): NO